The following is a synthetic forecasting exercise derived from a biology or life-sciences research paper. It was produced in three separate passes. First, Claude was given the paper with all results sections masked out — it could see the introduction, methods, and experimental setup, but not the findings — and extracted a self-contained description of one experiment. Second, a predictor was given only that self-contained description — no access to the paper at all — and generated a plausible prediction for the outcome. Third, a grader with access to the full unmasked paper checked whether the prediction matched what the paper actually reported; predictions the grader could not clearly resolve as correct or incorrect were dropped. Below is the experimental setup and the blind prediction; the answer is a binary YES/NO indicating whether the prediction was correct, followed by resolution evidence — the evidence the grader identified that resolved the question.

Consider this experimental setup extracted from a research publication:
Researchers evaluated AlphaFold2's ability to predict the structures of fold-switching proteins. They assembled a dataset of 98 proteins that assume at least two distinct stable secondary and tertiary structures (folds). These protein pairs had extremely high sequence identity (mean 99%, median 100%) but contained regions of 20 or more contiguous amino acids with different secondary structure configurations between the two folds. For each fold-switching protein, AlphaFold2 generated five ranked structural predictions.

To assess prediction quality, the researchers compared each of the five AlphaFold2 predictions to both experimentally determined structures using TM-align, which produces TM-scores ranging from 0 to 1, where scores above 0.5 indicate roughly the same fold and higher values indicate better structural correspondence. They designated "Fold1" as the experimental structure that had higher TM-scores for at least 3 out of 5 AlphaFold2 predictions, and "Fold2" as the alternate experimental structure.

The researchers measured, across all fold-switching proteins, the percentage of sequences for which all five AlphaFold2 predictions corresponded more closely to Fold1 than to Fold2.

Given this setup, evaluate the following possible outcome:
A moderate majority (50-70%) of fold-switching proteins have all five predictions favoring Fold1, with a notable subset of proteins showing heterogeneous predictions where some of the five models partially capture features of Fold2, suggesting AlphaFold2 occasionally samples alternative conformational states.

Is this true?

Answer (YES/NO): NO